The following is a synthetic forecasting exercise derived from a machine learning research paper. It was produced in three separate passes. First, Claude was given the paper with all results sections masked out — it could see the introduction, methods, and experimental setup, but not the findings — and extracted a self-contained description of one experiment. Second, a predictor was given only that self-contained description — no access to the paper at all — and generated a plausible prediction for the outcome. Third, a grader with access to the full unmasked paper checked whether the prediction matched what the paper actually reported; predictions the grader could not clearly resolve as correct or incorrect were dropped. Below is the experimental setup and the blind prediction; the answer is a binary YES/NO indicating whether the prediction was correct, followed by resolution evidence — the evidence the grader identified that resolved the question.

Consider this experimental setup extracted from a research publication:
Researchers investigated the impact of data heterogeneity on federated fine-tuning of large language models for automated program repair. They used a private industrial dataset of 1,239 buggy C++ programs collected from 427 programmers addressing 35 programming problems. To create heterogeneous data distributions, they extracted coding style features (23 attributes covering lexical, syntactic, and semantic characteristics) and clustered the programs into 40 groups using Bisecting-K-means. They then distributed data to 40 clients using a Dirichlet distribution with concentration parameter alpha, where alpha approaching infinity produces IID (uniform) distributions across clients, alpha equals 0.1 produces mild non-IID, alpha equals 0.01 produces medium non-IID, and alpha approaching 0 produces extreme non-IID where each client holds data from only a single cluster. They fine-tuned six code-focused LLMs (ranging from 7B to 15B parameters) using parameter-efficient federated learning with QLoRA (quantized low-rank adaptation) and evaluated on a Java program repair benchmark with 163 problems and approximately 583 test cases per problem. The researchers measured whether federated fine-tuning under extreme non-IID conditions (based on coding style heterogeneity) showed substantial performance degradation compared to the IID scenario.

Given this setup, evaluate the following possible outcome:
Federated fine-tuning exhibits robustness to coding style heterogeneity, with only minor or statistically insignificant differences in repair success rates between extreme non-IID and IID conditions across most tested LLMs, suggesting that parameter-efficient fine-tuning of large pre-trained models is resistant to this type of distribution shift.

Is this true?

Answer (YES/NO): YES